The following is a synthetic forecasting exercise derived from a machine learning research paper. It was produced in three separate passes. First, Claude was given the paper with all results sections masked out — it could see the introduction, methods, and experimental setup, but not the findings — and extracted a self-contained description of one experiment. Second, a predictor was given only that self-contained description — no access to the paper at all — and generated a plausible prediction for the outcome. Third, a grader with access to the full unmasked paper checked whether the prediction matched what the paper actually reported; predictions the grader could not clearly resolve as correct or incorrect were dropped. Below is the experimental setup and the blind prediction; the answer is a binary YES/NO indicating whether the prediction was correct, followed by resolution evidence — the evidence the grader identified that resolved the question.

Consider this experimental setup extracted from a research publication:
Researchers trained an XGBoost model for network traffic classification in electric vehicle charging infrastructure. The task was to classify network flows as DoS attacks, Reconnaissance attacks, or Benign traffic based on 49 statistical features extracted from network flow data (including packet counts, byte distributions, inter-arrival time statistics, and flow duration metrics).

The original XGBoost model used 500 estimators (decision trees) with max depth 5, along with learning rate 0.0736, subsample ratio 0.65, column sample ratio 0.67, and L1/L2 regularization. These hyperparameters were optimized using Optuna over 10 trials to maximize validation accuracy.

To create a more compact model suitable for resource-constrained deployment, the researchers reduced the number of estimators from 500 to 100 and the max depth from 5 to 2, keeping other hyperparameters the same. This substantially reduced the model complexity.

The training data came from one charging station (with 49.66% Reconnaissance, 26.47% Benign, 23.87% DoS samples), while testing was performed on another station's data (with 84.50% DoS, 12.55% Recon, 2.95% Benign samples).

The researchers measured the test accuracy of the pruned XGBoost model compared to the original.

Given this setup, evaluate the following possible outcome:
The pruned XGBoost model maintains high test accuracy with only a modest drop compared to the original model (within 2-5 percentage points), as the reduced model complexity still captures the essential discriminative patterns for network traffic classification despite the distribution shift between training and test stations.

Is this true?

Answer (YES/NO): YES